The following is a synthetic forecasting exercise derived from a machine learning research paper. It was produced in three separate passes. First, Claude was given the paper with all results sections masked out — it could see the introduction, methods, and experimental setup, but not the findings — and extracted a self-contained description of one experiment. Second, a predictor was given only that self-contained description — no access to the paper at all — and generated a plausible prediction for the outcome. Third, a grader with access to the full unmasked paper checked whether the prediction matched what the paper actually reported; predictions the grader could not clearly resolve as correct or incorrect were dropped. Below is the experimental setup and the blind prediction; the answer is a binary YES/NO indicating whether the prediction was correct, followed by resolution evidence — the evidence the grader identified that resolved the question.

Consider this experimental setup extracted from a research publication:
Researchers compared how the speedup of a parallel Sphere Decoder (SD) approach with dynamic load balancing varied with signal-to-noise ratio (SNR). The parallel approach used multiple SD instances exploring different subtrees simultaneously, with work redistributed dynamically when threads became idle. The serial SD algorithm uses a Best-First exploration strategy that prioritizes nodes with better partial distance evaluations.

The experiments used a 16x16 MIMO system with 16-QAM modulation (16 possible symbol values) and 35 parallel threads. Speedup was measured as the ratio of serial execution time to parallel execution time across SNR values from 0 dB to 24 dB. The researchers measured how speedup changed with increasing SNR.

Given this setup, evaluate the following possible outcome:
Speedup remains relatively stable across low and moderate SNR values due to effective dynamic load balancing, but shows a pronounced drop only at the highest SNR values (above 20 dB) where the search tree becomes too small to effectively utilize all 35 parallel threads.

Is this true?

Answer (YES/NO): NO